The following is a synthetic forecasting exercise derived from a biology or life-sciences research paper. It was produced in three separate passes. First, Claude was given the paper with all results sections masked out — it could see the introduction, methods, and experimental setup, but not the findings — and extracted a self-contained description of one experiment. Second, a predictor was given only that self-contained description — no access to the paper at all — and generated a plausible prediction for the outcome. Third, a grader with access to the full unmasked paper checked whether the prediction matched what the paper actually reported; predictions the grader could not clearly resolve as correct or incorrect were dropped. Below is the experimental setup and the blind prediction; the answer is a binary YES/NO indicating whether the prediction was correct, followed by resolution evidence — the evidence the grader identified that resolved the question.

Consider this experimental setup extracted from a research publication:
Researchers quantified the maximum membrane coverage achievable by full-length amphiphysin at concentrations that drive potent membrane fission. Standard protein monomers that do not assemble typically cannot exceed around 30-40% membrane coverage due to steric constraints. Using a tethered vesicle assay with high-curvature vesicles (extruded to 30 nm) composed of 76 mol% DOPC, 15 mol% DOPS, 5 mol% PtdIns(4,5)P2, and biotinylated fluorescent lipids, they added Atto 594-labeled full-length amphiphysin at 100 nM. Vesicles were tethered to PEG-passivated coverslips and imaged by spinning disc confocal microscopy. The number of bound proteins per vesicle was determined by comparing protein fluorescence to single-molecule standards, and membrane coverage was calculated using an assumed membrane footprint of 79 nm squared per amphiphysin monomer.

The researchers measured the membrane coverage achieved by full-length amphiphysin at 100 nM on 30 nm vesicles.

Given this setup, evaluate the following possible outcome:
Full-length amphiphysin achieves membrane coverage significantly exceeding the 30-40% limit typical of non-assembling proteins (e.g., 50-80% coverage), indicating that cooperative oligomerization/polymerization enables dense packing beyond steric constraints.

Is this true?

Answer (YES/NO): YES